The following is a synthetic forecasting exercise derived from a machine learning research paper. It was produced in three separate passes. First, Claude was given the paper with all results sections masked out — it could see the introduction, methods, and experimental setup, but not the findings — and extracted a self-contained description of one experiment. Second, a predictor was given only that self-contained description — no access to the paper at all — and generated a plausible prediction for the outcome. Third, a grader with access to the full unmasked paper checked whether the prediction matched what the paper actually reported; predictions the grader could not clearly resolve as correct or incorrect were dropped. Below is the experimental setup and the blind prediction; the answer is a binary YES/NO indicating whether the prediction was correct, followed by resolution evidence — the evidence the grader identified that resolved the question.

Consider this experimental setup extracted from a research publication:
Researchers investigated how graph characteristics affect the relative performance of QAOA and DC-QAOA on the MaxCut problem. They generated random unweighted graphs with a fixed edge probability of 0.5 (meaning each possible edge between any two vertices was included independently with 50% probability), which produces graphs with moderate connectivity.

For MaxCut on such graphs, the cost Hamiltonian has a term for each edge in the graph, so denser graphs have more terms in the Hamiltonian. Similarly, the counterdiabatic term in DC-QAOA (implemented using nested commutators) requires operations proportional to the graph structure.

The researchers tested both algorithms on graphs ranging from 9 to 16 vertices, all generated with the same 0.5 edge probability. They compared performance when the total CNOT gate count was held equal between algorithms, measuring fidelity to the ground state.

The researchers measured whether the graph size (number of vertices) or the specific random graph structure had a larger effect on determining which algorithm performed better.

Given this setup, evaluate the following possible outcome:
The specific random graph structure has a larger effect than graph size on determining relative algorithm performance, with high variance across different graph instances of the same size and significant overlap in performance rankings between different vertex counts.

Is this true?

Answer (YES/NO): NO